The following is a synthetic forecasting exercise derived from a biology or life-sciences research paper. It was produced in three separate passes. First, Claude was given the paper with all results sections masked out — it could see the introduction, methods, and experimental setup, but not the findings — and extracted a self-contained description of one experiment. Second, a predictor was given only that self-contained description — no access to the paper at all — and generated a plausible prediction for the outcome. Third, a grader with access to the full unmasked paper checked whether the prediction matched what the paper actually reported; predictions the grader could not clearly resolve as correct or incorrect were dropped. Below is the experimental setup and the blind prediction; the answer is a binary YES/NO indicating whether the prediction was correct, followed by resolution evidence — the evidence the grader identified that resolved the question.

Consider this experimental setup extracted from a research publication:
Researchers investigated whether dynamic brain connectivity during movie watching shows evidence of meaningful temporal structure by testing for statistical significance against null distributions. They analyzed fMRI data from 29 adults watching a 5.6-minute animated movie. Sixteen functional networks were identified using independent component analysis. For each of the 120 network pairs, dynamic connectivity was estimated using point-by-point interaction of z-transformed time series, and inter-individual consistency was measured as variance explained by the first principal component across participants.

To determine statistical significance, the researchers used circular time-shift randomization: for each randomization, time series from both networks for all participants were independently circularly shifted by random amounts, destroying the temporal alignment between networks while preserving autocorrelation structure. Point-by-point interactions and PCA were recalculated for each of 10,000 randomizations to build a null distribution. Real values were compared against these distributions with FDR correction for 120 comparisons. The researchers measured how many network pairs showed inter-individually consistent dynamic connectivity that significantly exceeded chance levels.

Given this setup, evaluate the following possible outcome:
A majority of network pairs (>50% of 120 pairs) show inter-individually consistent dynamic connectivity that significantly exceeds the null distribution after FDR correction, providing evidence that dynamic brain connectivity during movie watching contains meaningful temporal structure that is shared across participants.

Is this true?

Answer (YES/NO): YES